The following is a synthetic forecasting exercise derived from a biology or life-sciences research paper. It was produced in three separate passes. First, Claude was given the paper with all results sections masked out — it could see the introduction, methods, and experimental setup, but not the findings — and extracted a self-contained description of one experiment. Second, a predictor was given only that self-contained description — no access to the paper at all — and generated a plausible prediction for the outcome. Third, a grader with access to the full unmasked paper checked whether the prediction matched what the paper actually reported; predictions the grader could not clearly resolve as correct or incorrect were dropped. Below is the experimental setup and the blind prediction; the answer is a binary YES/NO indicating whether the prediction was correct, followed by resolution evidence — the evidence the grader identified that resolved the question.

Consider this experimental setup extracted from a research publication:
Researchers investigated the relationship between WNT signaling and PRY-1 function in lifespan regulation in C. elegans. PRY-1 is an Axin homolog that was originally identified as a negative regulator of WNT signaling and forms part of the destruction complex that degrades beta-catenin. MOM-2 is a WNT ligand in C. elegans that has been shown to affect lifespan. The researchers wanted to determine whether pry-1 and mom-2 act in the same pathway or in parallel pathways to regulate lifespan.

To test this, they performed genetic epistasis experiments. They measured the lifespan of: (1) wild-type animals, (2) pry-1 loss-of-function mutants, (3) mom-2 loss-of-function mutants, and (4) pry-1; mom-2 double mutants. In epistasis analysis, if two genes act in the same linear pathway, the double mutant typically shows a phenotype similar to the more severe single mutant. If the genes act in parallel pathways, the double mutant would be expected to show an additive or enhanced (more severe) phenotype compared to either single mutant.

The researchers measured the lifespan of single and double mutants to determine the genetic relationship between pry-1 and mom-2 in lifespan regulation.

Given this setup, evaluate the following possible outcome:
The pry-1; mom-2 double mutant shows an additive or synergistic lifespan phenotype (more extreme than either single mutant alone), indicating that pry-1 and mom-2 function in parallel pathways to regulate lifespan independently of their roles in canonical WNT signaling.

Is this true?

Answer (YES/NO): NO